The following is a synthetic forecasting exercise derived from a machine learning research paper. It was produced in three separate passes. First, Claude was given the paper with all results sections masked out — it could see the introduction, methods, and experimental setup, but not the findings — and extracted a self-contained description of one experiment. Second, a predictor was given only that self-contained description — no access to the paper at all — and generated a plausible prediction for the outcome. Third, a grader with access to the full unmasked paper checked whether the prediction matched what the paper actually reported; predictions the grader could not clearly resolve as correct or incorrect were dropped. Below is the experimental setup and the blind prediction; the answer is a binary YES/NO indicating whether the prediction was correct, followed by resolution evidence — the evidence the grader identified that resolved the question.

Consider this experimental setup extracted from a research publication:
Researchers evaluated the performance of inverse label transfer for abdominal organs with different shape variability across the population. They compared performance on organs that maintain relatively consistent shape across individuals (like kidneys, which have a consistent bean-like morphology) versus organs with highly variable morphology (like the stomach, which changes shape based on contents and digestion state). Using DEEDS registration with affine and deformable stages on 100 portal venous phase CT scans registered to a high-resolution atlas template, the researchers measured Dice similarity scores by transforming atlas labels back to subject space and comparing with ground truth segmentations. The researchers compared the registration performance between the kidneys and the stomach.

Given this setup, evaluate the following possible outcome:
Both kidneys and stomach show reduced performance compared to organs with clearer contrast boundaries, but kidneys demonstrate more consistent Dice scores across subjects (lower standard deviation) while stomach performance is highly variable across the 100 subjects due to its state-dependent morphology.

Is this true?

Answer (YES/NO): NO